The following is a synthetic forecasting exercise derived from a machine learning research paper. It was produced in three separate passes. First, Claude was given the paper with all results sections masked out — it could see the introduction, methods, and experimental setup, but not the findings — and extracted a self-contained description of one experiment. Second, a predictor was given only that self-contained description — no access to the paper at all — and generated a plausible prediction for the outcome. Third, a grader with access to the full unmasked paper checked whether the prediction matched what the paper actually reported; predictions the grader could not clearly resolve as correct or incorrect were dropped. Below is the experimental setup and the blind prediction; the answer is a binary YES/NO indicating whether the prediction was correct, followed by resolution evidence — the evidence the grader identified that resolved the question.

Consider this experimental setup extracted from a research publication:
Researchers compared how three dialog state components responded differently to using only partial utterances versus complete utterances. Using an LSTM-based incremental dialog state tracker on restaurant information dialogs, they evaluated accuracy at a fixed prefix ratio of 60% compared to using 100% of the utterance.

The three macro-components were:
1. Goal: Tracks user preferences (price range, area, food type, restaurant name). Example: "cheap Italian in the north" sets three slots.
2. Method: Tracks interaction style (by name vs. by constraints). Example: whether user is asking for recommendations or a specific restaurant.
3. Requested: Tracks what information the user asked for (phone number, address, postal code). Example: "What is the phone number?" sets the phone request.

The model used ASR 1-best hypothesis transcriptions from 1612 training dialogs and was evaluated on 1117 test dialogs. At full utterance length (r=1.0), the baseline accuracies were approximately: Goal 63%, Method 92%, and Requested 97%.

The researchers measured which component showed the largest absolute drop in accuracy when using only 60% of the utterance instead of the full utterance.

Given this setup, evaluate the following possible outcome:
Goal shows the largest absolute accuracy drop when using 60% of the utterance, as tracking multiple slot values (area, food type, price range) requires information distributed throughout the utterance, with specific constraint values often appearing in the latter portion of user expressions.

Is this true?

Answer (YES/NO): NO